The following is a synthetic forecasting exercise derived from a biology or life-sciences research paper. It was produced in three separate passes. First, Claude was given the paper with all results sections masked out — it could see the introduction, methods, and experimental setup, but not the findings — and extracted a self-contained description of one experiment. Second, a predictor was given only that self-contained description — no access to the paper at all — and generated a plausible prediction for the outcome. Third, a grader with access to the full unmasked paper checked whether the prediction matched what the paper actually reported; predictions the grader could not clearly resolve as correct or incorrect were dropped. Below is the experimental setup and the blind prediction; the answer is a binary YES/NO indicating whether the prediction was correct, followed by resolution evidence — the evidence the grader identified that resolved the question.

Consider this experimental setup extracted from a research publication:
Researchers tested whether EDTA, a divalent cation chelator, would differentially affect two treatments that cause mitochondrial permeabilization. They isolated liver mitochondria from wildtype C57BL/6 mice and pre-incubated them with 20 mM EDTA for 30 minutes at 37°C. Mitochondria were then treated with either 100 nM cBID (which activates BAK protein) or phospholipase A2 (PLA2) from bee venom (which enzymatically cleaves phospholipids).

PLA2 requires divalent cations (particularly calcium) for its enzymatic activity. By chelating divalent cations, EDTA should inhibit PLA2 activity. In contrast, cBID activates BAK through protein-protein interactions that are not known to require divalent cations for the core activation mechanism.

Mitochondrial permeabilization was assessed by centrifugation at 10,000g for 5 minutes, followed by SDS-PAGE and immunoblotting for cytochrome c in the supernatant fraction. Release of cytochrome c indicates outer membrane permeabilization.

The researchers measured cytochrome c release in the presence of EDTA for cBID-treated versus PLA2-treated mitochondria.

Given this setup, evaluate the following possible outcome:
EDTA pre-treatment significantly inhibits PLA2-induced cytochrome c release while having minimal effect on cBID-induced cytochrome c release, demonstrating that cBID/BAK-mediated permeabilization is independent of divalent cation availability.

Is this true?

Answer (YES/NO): YES